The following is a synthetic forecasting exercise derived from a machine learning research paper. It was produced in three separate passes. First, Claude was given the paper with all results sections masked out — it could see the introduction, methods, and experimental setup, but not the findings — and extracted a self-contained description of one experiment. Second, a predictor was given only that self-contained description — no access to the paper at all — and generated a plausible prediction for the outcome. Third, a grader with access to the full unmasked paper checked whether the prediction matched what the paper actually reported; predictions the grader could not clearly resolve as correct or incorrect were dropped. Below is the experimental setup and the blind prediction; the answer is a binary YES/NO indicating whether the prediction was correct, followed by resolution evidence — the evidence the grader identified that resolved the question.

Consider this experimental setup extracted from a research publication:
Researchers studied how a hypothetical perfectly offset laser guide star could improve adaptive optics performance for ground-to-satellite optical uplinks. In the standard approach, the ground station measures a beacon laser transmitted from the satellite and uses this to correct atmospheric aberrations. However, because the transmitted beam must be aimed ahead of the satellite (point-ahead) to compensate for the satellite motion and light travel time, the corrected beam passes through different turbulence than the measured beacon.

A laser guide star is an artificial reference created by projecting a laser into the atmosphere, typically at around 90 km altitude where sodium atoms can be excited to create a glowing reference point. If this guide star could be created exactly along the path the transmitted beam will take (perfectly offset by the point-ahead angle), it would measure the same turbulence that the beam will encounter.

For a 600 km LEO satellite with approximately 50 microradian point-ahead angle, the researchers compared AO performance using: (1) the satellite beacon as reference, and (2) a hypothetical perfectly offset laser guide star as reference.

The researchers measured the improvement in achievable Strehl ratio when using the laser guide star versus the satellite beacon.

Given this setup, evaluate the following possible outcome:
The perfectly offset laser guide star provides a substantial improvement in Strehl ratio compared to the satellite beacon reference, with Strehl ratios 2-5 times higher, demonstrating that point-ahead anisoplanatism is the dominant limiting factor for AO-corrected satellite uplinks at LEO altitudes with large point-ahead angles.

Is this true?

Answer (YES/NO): YES